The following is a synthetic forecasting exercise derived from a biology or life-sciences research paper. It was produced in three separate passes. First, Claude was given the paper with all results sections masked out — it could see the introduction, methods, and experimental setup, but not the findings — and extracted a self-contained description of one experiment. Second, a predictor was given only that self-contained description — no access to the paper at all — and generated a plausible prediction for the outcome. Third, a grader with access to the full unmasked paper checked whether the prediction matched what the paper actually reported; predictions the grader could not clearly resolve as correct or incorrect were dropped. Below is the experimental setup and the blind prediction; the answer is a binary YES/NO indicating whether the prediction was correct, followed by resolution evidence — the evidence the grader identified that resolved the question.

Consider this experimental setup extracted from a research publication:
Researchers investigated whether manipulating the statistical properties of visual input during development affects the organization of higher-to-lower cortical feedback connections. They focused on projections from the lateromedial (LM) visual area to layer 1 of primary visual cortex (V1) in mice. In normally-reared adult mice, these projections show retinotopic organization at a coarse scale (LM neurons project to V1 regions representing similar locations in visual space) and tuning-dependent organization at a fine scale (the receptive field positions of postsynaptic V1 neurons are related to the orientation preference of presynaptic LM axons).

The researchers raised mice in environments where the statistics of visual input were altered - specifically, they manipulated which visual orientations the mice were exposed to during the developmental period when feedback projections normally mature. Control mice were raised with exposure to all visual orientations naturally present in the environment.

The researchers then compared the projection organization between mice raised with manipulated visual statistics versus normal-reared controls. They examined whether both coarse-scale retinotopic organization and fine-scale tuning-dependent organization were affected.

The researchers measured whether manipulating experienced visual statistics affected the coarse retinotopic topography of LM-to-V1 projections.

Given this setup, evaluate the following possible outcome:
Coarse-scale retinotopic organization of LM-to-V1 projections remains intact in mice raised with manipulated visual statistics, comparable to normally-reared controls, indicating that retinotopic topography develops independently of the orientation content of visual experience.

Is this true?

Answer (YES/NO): YES